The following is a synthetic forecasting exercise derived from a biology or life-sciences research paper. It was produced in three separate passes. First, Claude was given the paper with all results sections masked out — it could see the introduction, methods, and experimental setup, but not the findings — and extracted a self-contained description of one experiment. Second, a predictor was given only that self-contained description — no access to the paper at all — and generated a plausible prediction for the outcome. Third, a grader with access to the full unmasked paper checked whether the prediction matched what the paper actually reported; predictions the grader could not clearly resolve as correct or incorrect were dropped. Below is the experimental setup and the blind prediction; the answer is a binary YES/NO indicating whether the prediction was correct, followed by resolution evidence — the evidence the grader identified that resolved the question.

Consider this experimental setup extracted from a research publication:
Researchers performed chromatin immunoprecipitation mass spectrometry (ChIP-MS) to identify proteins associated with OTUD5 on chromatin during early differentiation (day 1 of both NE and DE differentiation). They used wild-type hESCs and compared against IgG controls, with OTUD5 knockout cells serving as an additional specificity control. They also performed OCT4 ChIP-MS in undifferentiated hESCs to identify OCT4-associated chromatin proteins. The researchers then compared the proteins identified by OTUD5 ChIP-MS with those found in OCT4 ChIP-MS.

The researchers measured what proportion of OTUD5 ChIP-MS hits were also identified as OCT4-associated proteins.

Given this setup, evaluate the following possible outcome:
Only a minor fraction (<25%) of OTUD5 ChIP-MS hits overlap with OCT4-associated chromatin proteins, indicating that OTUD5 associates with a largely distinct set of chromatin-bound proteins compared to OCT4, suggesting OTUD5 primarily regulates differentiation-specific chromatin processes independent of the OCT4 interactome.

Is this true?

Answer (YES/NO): NO